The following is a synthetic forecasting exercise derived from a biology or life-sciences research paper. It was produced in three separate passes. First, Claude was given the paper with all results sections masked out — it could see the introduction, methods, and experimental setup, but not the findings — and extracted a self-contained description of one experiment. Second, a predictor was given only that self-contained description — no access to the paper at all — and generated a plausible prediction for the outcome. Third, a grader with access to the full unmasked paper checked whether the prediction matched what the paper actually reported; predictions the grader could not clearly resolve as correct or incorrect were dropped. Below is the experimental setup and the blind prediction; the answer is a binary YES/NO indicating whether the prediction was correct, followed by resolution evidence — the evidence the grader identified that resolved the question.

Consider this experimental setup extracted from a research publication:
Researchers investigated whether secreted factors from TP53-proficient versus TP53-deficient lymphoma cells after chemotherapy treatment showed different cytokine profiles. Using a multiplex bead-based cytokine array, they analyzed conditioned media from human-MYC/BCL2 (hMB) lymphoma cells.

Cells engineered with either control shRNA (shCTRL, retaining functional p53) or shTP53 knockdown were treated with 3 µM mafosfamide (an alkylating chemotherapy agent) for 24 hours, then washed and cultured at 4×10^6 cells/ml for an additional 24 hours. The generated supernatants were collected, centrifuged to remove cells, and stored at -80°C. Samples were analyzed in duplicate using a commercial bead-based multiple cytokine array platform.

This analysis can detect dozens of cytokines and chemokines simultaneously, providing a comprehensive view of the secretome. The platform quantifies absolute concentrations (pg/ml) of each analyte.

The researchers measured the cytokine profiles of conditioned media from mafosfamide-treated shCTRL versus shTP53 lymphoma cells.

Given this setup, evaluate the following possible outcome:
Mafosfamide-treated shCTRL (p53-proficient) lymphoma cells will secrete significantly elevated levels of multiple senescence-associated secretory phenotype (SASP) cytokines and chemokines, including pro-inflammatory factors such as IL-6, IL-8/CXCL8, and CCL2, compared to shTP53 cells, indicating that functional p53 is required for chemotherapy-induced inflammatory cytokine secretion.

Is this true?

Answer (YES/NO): NO